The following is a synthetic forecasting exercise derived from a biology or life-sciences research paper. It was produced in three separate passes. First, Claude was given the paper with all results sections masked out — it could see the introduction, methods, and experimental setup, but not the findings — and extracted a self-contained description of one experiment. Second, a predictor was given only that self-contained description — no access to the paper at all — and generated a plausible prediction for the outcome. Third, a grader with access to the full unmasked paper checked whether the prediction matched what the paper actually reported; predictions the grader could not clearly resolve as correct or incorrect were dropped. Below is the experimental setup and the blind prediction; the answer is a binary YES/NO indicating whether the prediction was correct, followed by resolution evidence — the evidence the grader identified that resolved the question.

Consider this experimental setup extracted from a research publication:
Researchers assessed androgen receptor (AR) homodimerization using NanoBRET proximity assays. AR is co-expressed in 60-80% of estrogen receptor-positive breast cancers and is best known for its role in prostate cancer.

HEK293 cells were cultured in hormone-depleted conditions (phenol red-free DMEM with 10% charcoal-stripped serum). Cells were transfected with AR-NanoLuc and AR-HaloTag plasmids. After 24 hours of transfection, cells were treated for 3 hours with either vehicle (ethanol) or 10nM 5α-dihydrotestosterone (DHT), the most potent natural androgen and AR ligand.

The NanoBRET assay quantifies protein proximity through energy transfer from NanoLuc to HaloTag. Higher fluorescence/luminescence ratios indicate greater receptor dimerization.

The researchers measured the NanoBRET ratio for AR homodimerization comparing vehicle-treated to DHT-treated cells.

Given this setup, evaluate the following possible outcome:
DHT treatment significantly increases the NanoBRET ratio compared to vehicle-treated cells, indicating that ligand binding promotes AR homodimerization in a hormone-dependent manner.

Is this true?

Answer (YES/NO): YES